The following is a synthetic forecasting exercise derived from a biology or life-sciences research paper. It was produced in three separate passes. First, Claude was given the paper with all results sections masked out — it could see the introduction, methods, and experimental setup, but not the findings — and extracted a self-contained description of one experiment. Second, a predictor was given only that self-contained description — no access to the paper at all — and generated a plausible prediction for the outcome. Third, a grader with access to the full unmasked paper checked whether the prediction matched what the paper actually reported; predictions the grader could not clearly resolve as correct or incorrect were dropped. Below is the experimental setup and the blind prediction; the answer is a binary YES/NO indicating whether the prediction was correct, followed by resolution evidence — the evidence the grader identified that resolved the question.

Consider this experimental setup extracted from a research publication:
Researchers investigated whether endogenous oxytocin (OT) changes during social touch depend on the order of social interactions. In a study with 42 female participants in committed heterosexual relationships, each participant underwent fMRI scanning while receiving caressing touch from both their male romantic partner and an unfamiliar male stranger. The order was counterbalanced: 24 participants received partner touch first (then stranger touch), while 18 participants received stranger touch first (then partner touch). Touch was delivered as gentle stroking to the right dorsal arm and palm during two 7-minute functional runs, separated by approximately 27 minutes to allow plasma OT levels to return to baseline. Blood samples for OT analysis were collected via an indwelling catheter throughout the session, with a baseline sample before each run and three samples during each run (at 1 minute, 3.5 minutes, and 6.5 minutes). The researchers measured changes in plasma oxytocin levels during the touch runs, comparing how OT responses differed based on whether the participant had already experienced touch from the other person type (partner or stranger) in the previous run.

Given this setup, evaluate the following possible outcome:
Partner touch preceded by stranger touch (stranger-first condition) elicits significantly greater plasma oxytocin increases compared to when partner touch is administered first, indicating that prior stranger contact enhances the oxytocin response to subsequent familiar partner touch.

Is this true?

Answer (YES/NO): NO